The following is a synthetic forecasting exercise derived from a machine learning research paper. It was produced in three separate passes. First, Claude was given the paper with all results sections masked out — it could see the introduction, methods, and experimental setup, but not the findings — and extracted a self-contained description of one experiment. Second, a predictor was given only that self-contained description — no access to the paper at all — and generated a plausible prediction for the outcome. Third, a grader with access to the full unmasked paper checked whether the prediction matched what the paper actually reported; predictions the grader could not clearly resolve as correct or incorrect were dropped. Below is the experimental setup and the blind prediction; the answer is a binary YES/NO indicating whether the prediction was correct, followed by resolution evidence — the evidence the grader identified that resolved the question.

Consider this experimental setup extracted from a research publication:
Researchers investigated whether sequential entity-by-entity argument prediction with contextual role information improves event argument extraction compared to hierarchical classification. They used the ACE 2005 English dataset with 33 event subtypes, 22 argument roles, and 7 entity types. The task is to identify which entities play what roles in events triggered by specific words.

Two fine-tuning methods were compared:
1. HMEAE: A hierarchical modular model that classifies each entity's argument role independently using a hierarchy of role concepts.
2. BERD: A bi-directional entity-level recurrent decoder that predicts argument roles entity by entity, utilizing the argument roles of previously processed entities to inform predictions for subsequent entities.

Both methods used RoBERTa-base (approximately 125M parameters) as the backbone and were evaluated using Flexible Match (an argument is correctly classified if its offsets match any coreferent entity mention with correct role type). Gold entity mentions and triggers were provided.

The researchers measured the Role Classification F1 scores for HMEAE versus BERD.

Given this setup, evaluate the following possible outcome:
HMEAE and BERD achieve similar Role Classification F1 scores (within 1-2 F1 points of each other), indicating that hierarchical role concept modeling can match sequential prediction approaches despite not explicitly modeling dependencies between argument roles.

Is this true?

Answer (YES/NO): YES